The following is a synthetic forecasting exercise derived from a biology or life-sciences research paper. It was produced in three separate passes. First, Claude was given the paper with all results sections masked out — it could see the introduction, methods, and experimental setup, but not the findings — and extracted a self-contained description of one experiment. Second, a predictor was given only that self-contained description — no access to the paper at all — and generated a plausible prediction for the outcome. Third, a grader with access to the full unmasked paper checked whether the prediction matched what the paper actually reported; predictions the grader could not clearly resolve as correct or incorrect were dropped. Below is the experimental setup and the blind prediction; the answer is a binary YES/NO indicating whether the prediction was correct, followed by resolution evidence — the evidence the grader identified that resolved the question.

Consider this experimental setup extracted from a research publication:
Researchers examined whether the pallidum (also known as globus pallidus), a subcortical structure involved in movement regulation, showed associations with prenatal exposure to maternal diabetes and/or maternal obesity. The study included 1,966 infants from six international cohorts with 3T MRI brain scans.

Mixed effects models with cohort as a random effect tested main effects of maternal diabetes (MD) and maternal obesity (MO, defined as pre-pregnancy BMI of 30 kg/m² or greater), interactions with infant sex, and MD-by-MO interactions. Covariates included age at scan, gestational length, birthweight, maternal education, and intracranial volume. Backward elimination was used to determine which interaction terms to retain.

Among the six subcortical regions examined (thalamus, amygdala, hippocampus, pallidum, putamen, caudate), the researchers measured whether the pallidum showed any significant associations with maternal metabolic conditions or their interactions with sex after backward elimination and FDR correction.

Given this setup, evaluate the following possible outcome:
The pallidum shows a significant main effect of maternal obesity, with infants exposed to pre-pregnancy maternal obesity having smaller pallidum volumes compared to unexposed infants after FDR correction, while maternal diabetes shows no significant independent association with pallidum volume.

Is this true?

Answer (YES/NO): NO